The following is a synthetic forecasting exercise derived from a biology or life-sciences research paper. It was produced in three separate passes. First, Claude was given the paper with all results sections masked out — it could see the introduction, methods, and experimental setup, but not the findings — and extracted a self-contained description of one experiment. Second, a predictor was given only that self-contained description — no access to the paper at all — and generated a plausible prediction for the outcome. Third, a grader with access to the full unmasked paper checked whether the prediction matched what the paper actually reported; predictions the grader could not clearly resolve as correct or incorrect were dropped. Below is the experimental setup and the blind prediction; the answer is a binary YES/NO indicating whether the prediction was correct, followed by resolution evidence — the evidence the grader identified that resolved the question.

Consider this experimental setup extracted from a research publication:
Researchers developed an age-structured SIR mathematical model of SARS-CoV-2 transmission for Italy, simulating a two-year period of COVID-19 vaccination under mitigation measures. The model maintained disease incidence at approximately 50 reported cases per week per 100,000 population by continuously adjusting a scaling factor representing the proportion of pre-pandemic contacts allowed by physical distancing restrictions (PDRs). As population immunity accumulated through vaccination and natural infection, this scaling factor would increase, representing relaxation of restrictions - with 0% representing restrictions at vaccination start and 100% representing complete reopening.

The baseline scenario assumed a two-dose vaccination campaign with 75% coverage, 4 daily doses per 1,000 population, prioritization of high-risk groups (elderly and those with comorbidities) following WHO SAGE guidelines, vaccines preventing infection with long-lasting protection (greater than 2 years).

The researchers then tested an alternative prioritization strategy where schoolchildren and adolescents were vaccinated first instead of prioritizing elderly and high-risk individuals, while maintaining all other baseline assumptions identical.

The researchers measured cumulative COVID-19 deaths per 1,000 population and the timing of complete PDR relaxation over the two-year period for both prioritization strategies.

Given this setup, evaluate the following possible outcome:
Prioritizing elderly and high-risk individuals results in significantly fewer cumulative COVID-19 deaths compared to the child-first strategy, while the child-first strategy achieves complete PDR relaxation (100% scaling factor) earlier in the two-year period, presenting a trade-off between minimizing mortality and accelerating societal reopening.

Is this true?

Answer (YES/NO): YES